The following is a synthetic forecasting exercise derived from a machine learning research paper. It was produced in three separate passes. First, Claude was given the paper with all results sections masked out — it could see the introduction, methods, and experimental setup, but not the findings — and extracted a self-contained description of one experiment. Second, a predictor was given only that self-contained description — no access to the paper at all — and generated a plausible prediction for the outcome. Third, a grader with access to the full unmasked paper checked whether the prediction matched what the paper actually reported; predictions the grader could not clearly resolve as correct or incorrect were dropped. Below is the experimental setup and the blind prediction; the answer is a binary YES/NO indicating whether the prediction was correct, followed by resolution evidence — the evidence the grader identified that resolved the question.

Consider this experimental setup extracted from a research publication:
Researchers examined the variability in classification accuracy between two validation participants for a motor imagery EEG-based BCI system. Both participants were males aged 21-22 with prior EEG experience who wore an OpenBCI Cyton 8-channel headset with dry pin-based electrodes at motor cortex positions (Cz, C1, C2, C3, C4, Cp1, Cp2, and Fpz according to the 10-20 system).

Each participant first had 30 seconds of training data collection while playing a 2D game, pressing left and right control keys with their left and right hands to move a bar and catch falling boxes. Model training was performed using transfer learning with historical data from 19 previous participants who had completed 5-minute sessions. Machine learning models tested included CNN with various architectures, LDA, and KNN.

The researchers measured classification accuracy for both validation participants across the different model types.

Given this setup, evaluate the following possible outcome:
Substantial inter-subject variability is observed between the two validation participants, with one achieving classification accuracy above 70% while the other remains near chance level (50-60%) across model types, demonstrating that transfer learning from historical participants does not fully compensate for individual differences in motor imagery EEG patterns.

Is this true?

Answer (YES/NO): NO